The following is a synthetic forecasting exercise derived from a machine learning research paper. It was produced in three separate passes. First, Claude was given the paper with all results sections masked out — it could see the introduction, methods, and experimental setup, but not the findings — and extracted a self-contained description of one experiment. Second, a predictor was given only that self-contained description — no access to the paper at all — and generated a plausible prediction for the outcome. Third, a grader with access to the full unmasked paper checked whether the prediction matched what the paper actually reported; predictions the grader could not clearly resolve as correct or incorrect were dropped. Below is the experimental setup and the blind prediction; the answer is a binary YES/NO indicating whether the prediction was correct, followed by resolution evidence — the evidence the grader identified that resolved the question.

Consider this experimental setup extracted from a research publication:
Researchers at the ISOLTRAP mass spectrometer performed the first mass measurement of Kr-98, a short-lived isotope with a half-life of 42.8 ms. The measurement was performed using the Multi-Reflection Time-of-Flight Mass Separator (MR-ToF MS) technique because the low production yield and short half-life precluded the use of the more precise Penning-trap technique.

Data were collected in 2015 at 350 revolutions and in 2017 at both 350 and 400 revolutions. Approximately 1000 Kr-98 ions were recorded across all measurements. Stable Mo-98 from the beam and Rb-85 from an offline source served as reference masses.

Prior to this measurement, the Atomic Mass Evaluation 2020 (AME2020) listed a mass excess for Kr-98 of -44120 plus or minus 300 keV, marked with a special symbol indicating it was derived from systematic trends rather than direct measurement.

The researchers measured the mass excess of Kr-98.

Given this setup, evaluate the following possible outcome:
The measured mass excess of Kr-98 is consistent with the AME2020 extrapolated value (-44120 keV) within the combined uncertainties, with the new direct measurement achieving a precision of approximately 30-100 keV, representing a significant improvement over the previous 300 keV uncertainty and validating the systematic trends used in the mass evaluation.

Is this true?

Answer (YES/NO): YES